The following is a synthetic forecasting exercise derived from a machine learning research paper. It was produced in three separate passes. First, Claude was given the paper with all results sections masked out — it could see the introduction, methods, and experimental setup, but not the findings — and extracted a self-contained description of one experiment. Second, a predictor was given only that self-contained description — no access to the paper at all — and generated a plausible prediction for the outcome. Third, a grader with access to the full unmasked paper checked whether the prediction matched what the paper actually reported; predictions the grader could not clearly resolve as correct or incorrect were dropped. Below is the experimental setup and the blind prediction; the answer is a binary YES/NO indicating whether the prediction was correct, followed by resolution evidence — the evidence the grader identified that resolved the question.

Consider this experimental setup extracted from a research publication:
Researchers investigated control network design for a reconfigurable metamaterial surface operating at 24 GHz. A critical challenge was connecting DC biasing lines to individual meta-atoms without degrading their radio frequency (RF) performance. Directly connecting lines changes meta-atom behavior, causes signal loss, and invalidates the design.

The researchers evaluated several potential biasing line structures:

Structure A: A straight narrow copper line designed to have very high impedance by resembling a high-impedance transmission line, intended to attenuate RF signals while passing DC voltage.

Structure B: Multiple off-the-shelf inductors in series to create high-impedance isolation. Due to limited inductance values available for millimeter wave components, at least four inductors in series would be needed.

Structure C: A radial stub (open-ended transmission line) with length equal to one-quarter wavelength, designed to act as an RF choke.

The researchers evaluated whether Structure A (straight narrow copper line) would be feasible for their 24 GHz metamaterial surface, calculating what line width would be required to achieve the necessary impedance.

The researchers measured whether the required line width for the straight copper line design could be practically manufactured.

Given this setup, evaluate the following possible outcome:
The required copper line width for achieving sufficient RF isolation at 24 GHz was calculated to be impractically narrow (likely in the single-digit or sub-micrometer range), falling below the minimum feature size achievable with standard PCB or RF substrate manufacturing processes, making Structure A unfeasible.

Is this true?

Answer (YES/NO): NO